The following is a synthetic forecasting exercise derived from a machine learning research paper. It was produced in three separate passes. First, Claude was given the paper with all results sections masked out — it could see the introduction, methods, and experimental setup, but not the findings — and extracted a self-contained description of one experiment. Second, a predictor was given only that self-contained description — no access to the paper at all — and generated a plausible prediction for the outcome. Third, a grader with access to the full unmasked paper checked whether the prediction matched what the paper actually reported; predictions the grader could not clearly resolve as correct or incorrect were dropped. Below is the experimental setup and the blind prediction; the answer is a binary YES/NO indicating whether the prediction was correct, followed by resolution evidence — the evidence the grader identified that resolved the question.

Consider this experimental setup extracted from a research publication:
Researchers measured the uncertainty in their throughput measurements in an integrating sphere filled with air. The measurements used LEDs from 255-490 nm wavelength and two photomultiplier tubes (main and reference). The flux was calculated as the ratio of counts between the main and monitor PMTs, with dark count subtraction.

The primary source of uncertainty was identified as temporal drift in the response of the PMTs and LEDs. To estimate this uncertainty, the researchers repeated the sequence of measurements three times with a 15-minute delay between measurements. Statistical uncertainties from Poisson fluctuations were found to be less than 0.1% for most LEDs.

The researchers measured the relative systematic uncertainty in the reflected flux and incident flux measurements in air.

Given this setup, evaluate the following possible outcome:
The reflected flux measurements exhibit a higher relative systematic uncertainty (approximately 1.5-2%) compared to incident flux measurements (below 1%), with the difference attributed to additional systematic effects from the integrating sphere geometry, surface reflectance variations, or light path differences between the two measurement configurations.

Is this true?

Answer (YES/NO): NO